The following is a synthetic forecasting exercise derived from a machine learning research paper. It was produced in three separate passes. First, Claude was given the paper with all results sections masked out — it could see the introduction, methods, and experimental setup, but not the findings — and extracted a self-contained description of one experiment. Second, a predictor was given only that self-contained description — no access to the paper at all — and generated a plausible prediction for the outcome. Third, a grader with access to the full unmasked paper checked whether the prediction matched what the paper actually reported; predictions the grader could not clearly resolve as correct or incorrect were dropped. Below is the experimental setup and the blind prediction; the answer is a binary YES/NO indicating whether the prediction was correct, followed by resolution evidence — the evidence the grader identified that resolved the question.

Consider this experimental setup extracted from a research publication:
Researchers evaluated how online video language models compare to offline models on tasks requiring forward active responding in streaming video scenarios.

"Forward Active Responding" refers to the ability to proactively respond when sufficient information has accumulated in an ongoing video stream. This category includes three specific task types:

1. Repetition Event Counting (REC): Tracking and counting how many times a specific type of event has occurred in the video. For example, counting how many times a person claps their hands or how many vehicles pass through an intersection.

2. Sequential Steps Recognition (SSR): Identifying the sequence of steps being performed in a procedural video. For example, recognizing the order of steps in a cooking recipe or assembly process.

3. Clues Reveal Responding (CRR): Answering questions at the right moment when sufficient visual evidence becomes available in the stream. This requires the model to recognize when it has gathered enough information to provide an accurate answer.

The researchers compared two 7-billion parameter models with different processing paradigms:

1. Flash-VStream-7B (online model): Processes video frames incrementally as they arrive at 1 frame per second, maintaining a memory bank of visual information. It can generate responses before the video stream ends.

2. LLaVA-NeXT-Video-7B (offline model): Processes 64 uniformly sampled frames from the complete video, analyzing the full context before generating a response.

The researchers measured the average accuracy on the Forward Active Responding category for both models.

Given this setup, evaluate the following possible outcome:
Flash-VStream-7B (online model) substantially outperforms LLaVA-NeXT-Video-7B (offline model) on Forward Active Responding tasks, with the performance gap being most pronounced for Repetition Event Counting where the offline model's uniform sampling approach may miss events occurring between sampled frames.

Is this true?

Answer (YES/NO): NO